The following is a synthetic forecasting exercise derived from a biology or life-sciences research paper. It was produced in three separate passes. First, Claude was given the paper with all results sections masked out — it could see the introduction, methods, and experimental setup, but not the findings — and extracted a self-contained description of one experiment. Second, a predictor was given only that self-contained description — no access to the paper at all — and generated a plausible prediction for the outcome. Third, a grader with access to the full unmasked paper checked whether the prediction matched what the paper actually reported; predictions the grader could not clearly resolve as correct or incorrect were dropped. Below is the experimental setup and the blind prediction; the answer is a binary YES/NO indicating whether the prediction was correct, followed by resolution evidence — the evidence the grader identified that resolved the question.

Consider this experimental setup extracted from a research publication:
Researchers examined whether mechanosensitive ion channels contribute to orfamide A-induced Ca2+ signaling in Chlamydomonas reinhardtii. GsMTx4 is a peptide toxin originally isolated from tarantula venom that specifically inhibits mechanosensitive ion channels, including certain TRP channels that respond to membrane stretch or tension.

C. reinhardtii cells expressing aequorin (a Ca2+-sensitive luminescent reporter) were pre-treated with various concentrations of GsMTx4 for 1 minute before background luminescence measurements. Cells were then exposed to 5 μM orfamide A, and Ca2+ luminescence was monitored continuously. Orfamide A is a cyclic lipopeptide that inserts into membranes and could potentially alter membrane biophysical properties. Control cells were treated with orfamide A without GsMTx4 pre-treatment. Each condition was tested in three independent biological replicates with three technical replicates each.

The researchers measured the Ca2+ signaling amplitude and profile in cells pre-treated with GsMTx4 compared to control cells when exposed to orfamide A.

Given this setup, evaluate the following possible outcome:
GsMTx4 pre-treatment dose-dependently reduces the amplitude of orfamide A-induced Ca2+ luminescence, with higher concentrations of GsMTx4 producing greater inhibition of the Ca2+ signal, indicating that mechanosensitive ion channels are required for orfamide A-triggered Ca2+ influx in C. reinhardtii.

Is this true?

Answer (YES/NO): NO